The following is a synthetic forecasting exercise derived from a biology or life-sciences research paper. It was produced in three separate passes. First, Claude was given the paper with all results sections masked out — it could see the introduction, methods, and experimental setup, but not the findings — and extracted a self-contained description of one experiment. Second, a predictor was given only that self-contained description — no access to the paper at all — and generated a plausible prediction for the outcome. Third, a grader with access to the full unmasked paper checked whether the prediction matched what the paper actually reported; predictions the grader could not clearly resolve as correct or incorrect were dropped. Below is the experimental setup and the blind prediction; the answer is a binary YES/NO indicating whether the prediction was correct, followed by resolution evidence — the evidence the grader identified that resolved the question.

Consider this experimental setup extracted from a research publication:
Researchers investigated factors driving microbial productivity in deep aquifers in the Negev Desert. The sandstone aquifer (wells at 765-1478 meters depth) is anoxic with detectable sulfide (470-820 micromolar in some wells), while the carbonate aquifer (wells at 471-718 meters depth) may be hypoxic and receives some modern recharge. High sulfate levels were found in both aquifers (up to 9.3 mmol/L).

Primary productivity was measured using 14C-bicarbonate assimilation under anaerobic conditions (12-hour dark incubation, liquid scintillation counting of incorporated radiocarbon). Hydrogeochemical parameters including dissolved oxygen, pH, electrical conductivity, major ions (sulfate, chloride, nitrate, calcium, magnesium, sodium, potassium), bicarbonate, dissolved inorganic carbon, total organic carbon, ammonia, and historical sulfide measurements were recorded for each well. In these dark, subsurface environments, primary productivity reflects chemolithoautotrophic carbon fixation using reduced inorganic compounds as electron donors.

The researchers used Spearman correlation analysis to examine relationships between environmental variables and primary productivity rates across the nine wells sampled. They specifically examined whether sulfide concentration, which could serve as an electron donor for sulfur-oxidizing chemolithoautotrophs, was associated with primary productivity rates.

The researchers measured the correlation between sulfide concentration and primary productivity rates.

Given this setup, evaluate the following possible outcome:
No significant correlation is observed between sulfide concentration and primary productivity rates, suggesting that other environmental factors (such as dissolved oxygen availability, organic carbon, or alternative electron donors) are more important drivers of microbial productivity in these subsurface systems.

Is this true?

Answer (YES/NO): YES